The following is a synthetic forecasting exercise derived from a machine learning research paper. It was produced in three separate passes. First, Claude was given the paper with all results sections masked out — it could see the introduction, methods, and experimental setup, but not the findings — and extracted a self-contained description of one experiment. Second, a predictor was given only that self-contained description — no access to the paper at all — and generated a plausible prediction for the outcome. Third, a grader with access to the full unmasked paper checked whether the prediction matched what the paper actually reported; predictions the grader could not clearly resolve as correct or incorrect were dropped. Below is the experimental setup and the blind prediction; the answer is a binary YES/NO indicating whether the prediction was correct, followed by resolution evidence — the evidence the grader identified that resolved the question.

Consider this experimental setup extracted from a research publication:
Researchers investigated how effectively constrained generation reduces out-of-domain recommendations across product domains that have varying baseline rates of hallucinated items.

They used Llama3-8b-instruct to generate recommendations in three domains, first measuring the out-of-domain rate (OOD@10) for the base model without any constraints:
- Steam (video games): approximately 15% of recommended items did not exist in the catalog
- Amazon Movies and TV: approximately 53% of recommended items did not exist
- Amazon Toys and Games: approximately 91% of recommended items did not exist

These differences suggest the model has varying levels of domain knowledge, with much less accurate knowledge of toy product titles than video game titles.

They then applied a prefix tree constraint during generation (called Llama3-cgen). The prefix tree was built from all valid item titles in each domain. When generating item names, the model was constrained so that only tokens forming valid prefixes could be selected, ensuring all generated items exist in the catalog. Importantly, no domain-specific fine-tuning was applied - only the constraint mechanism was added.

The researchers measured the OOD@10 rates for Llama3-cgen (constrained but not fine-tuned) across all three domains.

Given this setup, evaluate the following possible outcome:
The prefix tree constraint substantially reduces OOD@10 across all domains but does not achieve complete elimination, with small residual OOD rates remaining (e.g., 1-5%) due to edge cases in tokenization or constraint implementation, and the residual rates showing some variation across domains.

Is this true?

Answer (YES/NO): NO